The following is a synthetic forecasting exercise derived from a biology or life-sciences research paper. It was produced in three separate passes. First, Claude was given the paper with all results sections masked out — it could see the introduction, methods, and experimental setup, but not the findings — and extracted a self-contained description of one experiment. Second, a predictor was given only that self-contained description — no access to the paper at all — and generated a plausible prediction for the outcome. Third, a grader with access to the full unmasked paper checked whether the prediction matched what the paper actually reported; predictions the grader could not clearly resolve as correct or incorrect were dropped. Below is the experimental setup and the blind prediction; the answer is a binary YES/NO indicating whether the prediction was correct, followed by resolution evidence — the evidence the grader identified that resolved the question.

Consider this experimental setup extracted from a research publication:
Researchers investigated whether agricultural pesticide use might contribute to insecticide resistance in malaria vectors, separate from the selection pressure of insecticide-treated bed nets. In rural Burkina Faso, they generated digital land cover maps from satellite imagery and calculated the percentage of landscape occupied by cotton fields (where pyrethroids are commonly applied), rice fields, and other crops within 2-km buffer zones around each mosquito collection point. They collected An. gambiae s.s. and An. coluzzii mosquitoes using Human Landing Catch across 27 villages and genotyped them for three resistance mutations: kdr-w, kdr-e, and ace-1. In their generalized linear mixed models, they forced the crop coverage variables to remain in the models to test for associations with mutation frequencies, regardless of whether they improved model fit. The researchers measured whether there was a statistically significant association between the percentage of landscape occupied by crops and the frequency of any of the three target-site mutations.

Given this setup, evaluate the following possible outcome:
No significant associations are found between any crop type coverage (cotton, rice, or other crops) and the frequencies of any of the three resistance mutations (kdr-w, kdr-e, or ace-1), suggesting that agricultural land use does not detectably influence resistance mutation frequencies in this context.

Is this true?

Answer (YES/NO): YES